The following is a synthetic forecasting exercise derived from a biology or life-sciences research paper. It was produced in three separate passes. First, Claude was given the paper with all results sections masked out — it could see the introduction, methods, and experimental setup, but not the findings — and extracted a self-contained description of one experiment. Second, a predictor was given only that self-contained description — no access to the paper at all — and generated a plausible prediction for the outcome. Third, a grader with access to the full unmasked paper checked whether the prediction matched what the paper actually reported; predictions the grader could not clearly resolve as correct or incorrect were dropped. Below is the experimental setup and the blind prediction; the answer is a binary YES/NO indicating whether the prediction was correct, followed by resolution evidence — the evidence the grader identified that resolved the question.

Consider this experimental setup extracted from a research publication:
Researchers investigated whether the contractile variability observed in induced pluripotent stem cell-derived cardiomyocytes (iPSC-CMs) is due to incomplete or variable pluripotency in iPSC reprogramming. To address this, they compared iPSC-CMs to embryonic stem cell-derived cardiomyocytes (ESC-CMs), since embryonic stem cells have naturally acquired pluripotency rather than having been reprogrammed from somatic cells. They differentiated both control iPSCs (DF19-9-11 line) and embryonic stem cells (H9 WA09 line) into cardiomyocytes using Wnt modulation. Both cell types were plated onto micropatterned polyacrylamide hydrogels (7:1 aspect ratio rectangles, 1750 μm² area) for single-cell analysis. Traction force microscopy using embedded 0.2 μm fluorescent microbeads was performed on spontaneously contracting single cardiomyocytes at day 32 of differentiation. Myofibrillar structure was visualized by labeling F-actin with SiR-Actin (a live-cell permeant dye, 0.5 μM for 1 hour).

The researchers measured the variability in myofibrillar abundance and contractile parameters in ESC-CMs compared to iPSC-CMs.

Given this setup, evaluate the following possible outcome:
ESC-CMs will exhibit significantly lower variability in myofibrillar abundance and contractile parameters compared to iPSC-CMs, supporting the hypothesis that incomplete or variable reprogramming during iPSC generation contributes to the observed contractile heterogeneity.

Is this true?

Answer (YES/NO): NO